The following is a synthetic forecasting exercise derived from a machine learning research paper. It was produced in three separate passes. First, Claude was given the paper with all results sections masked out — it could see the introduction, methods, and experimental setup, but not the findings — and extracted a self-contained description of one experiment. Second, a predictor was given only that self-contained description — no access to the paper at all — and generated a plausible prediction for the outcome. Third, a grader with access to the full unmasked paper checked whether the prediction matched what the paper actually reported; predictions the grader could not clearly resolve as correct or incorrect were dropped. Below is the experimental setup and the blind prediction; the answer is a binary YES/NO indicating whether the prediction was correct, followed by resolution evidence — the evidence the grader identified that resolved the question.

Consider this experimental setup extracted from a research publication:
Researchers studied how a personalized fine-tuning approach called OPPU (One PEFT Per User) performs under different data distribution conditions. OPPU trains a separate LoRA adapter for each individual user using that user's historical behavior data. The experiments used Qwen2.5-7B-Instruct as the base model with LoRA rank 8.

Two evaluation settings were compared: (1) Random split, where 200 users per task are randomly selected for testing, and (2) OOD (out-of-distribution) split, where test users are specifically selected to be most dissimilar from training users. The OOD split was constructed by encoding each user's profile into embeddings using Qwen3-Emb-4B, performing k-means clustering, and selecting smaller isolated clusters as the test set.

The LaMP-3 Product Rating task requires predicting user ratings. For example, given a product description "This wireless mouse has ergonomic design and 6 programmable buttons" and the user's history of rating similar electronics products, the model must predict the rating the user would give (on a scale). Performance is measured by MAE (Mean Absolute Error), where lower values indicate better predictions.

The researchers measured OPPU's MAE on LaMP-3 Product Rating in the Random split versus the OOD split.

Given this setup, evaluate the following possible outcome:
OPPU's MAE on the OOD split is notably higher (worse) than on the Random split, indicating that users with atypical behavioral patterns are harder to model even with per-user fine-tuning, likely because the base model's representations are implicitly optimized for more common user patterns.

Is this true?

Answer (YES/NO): NO